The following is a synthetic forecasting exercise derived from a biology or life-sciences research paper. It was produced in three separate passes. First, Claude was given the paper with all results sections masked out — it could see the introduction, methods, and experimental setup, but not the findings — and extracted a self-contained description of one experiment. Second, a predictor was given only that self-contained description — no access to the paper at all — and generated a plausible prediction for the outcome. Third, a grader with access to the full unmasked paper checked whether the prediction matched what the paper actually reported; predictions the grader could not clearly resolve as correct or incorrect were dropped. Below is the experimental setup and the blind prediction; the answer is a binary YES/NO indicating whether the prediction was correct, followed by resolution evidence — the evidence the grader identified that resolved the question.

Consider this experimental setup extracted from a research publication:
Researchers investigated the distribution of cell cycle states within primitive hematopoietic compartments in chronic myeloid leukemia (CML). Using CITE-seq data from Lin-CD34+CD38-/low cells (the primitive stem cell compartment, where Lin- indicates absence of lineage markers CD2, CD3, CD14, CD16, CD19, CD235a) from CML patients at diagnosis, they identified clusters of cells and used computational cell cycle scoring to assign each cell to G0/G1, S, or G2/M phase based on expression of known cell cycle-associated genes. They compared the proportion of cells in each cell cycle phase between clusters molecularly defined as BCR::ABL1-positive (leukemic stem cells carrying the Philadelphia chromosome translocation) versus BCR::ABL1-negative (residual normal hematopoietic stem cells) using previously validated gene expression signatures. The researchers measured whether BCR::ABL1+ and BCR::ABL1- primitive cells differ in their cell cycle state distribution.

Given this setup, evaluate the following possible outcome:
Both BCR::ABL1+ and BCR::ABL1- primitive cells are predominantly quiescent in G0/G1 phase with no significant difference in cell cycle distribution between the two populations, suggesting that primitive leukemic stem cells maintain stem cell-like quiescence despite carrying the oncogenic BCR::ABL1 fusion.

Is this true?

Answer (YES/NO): YES